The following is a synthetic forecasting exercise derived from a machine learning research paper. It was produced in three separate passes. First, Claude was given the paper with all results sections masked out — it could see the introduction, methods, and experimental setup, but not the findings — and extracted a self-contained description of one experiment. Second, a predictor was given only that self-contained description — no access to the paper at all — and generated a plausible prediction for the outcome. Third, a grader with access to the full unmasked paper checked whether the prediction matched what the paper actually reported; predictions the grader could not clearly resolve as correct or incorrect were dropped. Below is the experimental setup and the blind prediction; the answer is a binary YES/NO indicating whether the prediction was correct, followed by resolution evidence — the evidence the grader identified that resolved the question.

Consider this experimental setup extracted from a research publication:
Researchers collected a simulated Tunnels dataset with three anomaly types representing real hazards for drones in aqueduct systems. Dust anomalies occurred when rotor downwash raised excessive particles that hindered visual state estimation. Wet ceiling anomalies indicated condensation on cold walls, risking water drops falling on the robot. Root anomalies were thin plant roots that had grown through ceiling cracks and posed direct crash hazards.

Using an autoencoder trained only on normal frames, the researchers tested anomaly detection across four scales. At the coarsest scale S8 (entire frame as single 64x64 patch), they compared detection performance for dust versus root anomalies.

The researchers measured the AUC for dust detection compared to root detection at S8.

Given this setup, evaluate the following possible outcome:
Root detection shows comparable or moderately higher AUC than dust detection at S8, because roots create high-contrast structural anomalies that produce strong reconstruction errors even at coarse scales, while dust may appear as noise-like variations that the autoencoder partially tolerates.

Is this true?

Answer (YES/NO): YES